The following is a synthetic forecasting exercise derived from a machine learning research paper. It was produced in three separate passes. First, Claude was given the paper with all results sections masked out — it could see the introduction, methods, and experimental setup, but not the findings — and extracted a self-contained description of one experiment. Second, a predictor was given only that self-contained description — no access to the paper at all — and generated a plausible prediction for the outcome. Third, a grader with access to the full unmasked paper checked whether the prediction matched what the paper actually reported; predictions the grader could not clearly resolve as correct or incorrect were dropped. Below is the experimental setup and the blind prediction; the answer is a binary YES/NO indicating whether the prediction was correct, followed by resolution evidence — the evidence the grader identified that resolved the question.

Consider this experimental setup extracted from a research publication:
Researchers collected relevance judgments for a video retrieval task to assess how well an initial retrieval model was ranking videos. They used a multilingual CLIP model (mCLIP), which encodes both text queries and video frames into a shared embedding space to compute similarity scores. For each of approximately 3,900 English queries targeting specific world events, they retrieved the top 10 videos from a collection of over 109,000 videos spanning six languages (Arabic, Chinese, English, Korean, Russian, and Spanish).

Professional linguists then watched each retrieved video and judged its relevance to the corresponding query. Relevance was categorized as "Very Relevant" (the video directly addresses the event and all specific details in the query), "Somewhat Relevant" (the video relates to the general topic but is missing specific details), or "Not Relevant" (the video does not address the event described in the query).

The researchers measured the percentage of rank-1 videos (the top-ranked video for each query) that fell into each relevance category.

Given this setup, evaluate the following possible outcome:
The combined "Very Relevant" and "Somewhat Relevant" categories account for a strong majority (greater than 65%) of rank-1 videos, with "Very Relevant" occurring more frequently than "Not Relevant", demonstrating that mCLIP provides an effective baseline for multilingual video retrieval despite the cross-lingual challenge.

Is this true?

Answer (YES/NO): NO